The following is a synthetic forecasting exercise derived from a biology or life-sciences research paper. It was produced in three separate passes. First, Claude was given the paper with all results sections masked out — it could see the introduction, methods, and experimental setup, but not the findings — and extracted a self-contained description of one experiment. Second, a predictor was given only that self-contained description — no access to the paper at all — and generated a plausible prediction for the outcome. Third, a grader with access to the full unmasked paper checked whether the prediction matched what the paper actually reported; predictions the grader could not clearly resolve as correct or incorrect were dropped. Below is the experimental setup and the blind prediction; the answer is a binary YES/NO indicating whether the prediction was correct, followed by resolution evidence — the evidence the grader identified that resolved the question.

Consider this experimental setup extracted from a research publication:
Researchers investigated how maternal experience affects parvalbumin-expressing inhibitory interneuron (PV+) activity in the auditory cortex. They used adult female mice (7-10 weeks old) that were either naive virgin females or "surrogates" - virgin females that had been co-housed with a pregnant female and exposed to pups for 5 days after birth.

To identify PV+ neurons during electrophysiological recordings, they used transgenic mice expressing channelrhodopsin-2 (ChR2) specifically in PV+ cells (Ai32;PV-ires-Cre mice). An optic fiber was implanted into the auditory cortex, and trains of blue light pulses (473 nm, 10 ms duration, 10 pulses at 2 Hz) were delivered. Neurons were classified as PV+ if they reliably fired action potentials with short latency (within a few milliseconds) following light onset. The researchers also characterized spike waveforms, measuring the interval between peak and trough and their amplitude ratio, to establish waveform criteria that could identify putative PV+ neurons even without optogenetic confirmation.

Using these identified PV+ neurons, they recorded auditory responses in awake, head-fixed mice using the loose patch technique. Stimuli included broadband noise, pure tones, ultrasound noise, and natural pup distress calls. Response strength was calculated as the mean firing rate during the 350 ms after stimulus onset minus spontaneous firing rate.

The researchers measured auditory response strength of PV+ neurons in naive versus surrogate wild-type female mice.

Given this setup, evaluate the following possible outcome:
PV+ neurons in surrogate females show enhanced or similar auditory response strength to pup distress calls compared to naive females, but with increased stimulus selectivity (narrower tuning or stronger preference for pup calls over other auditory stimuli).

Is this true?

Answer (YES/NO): NO